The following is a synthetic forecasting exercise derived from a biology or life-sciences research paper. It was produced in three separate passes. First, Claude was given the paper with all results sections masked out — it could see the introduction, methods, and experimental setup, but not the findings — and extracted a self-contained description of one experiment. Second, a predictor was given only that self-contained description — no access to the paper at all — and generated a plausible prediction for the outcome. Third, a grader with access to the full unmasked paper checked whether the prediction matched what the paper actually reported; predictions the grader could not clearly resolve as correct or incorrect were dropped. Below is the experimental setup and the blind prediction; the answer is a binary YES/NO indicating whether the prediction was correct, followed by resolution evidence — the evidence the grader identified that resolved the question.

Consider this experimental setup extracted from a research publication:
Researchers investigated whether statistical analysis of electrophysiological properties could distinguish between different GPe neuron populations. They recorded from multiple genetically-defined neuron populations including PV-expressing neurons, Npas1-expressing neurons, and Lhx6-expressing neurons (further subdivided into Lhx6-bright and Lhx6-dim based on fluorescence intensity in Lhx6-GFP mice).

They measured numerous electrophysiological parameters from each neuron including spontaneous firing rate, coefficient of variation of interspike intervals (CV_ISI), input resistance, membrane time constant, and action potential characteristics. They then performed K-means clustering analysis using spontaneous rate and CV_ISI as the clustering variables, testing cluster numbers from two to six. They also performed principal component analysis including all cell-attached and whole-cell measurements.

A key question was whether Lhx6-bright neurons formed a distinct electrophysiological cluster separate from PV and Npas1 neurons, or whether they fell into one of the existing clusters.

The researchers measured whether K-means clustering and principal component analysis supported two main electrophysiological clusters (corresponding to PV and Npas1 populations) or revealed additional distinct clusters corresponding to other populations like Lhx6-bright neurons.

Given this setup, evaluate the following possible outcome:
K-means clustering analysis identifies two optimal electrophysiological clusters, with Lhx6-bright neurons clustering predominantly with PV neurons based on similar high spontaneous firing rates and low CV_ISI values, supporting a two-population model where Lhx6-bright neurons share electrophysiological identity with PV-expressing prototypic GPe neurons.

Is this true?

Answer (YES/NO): NO